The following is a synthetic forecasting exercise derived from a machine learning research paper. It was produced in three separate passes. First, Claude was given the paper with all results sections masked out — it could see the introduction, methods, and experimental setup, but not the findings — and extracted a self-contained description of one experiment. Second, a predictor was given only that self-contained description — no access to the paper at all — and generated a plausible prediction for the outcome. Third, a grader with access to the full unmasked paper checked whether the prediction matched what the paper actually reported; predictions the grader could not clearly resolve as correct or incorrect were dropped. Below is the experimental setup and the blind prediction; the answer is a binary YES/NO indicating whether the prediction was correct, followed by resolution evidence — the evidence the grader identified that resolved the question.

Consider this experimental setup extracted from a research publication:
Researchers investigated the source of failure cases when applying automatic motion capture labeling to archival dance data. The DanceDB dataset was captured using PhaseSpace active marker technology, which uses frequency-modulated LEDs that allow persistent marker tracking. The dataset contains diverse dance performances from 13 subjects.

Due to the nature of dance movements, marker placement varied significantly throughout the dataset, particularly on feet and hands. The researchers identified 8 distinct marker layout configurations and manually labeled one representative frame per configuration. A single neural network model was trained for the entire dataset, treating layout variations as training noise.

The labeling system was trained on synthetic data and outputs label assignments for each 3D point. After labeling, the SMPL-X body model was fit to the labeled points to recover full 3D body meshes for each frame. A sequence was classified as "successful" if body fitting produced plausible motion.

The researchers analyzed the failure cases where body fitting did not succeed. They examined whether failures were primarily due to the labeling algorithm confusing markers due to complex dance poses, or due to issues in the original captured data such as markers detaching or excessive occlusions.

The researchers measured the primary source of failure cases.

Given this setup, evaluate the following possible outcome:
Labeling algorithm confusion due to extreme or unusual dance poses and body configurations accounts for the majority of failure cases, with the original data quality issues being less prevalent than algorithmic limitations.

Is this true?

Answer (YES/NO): NO